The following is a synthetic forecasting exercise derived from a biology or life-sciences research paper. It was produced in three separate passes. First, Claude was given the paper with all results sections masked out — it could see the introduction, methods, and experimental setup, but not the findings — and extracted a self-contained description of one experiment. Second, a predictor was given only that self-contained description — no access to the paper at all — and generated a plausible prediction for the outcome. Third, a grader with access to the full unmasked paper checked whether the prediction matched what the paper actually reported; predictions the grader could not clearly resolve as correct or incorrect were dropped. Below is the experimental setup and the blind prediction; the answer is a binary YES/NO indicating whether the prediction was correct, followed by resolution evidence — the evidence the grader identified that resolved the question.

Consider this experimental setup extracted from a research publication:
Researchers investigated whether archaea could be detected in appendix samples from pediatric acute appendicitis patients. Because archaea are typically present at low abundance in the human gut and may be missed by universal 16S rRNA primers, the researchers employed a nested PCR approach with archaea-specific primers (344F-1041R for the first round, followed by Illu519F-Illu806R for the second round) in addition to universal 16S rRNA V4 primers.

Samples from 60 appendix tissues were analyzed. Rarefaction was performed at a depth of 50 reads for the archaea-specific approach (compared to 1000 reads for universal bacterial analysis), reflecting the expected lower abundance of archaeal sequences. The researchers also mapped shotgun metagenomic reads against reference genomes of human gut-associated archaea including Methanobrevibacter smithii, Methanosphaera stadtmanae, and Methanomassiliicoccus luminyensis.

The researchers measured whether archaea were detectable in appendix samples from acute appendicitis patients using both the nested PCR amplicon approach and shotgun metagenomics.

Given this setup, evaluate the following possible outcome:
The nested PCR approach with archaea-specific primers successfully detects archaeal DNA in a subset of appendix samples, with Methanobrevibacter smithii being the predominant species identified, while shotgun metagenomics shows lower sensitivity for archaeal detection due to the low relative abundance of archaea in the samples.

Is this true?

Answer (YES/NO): NO